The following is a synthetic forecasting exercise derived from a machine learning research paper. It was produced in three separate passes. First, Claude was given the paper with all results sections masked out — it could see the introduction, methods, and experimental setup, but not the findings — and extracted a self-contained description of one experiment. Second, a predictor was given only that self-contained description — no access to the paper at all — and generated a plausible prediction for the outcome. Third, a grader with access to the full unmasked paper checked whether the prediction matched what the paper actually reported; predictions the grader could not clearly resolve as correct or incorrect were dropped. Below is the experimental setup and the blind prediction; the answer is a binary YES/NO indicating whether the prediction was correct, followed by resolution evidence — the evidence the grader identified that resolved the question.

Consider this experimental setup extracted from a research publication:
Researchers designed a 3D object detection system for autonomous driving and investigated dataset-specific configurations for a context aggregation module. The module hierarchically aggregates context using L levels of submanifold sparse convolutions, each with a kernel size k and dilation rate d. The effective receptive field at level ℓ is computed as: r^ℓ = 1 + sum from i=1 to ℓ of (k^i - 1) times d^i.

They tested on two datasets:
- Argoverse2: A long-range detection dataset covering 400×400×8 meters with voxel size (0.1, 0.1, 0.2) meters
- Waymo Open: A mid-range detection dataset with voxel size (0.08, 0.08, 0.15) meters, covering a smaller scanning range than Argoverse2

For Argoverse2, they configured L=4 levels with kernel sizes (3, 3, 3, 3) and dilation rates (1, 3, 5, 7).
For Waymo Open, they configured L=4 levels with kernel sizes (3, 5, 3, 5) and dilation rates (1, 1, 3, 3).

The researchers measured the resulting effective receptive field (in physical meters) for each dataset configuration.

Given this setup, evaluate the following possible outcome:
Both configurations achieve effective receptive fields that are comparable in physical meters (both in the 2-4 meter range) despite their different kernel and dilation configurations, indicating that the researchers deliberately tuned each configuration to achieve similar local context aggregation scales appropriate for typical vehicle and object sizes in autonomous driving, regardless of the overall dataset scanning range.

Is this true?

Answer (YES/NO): NO